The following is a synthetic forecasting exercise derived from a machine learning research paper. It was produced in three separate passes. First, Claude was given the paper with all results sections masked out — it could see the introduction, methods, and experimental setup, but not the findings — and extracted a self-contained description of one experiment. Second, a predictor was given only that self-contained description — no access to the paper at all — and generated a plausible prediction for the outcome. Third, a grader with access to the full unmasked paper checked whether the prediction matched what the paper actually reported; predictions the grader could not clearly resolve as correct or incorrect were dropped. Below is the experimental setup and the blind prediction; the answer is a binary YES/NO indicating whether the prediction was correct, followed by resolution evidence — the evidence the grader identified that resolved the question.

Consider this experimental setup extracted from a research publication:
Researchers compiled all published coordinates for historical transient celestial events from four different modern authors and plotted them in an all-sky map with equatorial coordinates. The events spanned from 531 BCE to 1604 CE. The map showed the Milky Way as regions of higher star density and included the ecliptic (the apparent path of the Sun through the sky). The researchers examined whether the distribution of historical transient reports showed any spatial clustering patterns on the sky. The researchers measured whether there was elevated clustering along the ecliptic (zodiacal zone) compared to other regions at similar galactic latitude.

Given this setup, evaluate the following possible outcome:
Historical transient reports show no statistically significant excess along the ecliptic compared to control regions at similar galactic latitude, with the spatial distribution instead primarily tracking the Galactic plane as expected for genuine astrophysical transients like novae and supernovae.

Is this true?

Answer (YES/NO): NO